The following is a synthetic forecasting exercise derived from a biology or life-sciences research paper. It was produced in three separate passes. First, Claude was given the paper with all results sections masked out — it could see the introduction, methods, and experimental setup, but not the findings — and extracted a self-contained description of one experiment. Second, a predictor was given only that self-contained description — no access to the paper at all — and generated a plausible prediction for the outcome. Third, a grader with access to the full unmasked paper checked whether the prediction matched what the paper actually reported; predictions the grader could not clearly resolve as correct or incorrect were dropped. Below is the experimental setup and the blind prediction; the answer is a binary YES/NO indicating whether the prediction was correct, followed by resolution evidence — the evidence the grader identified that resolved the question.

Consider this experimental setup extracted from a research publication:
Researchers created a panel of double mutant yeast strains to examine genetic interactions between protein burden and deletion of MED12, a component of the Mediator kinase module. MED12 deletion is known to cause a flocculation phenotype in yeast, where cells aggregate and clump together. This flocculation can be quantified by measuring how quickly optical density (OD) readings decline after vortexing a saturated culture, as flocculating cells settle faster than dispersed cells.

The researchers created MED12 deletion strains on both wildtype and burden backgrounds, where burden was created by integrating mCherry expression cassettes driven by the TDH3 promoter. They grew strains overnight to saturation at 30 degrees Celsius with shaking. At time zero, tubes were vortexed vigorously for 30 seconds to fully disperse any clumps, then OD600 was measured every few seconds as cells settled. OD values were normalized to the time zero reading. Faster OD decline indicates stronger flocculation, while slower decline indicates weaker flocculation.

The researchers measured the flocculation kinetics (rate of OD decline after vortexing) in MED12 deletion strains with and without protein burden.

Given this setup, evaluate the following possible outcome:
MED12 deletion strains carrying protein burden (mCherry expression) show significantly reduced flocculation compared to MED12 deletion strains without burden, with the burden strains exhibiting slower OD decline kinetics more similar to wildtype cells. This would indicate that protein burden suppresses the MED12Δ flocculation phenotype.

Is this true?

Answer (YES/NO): YES